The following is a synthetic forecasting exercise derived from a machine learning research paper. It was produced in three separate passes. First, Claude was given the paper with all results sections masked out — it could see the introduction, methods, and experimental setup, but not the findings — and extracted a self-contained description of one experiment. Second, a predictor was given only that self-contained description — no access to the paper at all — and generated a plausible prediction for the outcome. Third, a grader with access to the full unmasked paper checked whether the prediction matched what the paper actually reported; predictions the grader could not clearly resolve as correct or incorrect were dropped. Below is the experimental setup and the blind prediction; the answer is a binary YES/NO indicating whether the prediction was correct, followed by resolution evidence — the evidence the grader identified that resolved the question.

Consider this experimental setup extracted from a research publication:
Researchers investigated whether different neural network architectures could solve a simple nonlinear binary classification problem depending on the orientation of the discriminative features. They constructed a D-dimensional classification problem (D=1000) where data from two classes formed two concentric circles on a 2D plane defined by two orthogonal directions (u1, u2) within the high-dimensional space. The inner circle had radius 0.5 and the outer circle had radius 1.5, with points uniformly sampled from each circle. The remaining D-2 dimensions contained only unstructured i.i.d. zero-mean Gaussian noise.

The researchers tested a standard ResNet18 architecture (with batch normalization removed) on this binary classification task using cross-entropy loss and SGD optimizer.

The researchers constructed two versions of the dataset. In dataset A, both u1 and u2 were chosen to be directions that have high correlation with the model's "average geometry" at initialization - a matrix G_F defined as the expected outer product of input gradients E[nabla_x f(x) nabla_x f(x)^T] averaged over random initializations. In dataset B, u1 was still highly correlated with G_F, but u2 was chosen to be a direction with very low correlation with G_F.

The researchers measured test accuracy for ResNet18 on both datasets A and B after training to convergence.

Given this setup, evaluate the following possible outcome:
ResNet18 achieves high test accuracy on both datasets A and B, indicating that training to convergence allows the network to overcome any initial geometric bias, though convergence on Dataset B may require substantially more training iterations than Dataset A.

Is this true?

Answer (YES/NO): NO